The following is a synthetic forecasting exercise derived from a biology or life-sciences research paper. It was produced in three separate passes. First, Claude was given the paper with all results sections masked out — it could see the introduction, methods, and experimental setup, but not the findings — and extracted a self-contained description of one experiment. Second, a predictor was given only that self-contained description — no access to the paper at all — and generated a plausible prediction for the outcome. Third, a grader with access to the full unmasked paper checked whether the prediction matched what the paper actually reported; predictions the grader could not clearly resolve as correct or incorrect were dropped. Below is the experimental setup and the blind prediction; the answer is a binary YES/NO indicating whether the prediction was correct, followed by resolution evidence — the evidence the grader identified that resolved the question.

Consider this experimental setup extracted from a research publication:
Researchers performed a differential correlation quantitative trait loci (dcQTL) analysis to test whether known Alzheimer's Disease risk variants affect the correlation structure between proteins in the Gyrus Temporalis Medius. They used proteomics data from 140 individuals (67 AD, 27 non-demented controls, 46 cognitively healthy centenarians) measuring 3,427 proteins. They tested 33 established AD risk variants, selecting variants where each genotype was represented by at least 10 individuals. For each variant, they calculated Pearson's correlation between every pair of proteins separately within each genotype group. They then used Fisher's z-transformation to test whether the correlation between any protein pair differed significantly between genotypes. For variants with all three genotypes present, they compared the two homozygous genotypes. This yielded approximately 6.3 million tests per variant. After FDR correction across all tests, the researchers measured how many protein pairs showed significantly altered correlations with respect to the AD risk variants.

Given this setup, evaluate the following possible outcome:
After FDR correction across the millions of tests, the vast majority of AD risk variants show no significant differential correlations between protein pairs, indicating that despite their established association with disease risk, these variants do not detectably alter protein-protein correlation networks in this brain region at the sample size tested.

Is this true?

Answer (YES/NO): NO